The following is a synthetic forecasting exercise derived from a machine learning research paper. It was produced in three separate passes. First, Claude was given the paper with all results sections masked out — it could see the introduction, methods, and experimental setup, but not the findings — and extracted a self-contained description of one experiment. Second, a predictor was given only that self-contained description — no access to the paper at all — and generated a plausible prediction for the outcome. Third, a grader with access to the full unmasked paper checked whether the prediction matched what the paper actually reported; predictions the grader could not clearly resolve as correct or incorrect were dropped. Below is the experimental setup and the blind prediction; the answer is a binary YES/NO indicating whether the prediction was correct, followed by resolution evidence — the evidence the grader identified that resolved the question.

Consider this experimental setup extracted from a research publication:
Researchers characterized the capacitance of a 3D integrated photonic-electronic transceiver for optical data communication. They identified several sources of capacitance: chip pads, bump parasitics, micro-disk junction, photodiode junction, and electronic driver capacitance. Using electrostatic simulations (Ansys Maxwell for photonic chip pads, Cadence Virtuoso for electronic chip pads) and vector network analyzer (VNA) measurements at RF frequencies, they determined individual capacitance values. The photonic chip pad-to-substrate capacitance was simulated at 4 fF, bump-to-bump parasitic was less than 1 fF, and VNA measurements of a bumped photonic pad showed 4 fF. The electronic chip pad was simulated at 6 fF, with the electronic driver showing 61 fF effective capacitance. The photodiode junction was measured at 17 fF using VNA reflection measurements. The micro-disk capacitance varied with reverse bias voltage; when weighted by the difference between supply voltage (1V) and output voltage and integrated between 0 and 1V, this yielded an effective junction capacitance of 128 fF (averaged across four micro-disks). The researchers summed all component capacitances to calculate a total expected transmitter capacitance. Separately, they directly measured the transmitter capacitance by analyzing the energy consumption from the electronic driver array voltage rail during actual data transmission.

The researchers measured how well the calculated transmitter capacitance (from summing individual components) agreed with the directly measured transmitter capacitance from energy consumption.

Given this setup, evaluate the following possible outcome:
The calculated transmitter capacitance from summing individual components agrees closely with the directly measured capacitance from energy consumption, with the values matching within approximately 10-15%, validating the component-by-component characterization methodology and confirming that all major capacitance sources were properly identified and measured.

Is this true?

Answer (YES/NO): YES